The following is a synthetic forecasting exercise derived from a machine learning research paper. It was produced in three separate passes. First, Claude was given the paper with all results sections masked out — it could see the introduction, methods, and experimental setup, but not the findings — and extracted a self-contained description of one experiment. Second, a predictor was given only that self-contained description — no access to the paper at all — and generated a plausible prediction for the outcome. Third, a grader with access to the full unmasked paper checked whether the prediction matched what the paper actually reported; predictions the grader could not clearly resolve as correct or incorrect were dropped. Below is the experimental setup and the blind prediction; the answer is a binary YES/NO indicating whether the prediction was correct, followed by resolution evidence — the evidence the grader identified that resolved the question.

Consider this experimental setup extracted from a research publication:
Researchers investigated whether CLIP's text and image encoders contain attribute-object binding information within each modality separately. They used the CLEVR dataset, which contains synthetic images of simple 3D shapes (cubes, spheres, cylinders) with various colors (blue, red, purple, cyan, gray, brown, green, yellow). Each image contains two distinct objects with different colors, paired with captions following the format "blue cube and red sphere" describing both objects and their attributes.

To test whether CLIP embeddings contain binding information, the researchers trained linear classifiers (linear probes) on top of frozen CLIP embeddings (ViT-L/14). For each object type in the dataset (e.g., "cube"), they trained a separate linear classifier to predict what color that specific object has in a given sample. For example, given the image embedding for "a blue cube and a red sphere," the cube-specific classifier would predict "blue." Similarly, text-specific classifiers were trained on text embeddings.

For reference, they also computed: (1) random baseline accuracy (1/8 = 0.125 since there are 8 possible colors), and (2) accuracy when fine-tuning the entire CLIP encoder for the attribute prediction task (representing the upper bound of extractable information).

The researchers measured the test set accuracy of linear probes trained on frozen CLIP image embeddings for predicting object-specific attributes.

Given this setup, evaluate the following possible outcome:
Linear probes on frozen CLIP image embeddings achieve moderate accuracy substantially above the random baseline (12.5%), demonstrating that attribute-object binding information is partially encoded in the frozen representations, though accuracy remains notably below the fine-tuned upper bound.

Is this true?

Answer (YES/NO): NO